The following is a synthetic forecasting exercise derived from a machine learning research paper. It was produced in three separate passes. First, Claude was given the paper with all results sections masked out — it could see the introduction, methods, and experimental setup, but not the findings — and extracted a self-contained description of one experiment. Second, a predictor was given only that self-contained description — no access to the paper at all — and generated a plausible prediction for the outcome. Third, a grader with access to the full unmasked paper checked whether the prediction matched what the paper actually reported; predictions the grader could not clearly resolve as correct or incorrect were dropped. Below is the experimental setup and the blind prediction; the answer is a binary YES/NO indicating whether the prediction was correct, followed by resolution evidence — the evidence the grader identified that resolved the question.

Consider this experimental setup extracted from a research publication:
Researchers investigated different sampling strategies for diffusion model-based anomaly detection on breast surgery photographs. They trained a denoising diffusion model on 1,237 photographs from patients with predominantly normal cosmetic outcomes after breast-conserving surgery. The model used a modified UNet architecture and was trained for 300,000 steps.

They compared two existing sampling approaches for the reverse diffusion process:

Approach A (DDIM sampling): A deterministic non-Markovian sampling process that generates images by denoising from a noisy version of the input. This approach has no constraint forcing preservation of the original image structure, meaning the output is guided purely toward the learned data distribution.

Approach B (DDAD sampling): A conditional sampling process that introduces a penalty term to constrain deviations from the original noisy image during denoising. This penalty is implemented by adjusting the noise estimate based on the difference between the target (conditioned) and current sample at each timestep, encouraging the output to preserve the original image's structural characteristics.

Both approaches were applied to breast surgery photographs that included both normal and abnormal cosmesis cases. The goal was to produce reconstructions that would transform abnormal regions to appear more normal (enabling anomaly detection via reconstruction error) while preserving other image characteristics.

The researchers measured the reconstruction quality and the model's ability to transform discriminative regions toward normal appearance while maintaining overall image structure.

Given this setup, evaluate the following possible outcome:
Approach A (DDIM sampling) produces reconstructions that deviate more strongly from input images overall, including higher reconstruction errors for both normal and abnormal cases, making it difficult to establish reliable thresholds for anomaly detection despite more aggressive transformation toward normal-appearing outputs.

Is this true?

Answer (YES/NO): NO